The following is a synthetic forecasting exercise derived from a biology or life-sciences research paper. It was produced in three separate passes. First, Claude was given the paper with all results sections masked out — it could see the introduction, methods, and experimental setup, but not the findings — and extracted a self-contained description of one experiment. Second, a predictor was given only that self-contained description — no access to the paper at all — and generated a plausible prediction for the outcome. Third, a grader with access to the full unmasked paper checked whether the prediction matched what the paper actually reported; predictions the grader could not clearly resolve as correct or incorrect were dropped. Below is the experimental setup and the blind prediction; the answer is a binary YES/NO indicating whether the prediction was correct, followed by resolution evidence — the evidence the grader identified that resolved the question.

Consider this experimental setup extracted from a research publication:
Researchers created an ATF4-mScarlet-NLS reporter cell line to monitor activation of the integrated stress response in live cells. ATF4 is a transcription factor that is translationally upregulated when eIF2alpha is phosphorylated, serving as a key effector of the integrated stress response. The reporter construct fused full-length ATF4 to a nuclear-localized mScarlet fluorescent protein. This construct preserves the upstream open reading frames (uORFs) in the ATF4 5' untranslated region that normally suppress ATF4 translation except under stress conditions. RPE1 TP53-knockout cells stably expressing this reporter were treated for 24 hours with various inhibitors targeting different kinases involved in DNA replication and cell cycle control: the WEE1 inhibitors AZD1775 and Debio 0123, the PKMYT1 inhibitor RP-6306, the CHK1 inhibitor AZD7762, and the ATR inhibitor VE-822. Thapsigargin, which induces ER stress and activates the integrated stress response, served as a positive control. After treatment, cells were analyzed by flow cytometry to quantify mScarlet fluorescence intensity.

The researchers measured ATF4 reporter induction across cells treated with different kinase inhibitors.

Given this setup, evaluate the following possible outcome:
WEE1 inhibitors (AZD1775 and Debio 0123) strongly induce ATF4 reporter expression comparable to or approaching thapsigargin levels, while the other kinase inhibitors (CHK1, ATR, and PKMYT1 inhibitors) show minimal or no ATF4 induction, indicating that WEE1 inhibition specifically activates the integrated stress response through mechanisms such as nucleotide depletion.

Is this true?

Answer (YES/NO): NO